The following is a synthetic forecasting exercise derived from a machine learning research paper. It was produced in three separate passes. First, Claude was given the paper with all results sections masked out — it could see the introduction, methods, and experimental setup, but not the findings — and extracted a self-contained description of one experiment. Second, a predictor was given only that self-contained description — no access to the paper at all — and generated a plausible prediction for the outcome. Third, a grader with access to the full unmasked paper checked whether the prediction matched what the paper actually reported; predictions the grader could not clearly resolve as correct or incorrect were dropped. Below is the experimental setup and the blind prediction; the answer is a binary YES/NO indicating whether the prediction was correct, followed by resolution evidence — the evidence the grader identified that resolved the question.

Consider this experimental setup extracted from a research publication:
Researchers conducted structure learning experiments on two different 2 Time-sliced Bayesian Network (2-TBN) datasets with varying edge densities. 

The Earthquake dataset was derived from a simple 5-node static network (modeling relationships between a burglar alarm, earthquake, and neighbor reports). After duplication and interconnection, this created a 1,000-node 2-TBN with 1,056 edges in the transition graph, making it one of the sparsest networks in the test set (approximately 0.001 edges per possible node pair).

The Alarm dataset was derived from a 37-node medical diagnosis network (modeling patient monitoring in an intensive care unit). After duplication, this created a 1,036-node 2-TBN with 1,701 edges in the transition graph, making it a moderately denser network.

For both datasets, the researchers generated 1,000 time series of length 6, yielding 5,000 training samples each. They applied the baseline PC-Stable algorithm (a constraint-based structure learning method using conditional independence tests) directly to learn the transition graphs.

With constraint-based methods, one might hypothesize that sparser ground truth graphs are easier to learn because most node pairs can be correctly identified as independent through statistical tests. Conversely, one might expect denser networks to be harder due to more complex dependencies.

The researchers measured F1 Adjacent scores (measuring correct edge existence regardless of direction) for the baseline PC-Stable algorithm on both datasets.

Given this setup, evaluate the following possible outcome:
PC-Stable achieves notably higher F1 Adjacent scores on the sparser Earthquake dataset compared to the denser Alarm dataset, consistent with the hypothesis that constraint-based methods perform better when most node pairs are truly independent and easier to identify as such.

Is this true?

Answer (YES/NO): NO